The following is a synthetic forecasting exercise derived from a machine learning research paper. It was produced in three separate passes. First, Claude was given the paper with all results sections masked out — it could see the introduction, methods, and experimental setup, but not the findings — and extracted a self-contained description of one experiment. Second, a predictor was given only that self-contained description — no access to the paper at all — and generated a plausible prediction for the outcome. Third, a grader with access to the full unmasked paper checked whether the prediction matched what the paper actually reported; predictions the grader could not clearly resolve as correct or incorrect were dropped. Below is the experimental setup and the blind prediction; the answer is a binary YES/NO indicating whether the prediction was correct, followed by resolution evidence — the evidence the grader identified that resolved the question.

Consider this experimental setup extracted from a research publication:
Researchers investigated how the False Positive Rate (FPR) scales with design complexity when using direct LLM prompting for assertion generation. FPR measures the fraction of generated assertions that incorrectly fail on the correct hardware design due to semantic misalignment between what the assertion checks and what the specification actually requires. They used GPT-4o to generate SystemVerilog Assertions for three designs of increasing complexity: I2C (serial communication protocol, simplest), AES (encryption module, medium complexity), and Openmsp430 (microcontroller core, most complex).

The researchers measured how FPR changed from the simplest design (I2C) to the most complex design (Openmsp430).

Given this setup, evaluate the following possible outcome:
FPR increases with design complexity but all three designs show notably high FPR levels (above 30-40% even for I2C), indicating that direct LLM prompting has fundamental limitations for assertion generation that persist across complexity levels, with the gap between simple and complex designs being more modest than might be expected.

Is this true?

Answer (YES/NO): NO